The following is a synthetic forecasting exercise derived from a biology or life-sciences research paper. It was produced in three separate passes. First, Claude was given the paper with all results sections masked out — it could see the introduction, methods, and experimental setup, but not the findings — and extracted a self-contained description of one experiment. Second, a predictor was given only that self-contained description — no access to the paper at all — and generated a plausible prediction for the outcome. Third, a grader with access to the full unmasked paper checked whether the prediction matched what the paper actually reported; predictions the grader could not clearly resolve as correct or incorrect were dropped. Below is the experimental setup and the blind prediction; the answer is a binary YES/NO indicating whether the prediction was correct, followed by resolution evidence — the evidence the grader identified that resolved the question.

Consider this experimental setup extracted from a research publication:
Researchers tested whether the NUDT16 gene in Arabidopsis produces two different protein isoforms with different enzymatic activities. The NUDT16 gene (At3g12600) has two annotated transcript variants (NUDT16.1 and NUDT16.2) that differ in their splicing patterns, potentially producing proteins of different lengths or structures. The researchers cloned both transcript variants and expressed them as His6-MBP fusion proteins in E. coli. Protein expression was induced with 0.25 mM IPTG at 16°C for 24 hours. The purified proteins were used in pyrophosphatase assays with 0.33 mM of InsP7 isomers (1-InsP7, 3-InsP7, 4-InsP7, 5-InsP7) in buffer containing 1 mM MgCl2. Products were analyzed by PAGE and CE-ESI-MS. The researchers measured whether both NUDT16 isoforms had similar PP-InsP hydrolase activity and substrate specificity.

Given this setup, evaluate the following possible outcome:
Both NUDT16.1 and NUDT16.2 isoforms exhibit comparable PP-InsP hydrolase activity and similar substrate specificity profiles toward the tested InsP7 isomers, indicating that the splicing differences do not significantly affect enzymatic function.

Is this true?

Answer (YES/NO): NO